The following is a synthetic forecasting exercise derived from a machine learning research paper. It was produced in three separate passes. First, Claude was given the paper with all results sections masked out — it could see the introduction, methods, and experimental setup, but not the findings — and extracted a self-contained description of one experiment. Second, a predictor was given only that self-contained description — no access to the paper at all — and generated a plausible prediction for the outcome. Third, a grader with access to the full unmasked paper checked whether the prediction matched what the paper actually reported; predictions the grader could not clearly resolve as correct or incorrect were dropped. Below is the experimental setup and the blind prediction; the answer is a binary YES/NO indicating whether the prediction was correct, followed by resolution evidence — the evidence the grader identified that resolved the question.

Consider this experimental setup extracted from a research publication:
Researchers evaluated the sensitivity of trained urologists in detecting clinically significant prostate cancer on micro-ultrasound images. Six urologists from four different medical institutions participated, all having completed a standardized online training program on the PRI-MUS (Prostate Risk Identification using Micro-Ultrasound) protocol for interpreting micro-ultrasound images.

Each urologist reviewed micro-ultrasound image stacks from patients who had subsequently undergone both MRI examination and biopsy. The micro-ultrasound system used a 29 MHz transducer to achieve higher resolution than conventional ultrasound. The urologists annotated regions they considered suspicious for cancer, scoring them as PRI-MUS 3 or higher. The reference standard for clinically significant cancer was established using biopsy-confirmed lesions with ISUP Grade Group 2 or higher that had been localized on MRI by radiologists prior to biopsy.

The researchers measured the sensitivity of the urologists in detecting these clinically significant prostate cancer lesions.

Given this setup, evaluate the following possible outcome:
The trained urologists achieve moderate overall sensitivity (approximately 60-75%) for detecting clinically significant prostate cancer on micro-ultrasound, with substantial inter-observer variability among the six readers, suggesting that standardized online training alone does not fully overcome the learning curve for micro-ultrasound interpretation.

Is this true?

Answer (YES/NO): NO